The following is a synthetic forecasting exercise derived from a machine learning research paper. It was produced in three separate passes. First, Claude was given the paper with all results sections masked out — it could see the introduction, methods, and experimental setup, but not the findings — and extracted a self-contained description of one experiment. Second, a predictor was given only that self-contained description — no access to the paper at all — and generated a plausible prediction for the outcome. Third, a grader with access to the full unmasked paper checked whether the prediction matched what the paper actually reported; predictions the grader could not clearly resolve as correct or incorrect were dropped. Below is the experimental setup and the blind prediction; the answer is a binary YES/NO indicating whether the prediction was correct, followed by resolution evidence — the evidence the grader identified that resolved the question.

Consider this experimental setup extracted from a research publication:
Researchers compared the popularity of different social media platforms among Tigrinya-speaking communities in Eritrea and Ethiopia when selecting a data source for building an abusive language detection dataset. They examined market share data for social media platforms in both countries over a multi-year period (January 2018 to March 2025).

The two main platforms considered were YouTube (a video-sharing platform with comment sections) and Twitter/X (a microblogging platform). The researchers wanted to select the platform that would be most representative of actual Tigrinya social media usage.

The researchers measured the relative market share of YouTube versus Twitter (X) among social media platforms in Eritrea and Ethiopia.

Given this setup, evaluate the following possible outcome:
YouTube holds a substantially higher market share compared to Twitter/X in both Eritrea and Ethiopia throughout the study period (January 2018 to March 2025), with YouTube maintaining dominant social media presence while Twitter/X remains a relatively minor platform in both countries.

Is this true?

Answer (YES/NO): YES